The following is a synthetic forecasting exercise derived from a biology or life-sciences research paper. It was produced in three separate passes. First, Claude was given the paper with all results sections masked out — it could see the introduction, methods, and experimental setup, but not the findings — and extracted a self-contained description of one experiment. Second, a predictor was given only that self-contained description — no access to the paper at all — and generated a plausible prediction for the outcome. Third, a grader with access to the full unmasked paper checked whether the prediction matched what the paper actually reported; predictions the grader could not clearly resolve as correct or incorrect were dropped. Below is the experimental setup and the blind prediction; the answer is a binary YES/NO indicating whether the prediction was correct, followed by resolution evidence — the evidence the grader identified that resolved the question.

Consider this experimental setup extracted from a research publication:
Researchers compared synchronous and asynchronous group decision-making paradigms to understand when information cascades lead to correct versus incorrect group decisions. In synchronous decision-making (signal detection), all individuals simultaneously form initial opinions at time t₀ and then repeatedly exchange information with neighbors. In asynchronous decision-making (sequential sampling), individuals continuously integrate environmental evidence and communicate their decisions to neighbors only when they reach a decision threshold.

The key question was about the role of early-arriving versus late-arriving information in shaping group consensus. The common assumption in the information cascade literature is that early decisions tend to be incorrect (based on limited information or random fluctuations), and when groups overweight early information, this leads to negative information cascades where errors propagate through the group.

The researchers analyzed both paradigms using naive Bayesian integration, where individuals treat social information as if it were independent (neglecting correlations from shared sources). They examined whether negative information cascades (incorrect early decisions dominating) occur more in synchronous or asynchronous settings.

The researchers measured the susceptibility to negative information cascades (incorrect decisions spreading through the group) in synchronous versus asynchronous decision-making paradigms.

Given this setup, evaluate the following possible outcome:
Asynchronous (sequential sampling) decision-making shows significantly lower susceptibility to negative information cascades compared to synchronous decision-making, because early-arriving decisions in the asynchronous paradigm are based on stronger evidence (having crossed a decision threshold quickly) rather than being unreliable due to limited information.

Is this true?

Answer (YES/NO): YES